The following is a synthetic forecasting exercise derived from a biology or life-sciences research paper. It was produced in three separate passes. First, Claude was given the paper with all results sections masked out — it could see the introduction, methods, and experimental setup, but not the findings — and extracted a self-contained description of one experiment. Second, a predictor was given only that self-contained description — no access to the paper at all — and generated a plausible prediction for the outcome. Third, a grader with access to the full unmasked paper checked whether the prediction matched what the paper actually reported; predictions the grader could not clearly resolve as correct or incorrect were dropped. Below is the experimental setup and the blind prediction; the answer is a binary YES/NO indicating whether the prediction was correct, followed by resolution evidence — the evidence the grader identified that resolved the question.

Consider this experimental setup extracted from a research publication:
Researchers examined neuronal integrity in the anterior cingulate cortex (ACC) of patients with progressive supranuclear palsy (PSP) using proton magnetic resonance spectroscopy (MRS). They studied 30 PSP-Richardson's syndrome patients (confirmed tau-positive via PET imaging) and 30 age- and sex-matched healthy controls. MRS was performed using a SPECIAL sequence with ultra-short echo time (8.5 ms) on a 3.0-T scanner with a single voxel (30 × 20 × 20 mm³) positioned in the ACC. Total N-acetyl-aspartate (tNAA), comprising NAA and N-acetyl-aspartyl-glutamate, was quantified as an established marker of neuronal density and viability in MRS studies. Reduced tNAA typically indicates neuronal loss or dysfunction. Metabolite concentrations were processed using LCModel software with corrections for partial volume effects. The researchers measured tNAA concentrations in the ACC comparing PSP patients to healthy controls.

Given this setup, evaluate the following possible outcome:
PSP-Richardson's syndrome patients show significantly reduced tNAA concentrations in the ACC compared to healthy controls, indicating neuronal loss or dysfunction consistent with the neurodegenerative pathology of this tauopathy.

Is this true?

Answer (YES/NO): NO